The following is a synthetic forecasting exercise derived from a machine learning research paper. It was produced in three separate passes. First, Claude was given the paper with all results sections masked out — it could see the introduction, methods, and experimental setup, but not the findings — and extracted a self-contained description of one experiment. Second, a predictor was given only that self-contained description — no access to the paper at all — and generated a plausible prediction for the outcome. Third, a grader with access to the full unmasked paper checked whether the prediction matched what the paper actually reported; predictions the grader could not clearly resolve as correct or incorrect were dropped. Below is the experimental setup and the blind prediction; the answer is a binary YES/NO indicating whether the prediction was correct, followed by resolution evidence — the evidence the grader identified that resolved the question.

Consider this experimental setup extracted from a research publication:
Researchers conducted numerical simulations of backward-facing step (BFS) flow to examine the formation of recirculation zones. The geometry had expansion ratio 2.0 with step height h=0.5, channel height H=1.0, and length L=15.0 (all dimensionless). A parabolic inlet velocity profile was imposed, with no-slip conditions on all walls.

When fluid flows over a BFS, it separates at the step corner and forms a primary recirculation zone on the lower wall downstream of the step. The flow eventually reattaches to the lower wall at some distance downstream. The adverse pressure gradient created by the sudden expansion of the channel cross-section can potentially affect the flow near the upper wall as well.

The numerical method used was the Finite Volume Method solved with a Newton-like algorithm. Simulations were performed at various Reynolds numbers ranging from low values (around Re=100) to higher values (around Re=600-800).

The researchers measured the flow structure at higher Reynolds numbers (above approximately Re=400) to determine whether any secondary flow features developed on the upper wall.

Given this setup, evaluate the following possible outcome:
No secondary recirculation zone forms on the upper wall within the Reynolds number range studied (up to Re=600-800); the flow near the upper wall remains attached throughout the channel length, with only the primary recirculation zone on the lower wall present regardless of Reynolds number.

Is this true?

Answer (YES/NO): NO